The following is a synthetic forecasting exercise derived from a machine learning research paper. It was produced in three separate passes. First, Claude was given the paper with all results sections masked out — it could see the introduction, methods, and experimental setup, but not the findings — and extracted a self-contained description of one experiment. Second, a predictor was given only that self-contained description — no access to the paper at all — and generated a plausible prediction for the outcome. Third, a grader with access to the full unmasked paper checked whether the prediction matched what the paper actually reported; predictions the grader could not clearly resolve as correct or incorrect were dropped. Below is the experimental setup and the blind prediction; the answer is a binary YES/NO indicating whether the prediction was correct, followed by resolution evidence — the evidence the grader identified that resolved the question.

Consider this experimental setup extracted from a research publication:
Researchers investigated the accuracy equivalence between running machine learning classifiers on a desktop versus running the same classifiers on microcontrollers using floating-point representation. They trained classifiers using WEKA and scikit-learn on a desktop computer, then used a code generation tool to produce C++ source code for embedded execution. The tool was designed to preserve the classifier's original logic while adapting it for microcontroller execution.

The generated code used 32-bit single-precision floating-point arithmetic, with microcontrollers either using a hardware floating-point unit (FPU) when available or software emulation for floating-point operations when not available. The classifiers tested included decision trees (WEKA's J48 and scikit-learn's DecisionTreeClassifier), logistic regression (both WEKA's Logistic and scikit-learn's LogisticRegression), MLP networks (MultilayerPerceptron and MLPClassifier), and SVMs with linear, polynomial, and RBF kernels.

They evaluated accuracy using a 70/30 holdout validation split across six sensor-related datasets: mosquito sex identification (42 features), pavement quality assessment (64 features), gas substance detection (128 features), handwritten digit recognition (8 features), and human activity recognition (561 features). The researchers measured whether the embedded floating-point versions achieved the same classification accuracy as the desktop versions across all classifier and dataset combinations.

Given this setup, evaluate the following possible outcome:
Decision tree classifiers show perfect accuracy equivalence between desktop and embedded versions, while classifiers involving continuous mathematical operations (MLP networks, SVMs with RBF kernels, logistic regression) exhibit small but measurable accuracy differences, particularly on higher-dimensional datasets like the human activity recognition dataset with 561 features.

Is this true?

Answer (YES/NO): NO